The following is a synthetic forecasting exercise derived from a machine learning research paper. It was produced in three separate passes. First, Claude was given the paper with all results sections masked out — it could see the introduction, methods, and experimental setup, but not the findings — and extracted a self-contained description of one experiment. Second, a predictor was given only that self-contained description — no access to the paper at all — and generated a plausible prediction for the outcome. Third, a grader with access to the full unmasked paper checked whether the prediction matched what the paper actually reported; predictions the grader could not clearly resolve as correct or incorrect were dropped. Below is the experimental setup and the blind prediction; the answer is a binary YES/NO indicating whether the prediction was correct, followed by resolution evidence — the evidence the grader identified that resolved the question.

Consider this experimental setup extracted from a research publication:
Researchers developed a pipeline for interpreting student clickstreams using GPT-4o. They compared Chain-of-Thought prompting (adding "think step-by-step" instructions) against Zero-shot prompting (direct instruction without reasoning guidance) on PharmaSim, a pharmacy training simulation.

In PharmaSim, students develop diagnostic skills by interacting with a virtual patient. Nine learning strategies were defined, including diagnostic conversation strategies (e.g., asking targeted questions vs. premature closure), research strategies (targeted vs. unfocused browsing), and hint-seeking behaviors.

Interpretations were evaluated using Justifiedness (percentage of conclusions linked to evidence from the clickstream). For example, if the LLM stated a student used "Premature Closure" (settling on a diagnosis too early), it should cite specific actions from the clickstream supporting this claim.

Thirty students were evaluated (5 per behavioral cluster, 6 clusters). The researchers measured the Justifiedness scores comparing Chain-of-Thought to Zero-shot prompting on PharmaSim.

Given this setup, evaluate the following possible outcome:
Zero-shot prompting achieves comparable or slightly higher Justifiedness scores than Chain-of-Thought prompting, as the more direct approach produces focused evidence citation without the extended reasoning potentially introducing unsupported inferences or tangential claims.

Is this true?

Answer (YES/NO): NO